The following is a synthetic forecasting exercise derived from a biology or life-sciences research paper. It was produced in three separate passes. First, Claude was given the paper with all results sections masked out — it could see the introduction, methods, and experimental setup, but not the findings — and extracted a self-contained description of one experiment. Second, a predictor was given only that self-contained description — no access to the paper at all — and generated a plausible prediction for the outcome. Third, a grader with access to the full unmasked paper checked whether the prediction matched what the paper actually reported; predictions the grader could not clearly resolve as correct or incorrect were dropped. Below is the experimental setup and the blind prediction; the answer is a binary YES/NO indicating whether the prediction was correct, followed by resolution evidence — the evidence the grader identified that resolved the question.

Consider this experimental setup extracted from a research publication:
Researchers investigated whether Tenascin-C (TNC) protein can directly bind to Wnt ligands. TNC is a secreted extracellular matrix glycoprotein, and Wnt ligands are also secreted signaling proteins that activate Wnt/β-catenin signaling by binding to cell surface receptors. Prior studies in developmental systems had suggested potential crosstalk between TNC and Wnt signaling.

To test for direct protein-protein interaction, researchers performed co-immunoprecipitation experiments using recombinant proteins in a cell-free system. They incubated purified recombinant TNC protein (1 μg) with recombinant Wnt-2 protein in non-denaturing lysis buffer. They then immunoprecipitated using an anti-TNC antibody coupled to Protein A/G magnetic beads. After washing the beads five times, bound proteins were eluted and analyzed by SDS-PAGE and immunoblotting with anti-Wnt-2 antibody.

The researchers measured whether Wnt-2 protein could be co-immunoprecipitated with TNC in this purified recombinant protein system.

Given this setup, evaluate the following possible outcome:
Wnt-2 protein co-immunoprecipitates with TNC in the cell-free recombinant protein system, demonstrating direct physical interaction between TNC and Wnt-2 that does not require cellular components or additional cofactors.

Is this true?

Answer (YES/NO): YES